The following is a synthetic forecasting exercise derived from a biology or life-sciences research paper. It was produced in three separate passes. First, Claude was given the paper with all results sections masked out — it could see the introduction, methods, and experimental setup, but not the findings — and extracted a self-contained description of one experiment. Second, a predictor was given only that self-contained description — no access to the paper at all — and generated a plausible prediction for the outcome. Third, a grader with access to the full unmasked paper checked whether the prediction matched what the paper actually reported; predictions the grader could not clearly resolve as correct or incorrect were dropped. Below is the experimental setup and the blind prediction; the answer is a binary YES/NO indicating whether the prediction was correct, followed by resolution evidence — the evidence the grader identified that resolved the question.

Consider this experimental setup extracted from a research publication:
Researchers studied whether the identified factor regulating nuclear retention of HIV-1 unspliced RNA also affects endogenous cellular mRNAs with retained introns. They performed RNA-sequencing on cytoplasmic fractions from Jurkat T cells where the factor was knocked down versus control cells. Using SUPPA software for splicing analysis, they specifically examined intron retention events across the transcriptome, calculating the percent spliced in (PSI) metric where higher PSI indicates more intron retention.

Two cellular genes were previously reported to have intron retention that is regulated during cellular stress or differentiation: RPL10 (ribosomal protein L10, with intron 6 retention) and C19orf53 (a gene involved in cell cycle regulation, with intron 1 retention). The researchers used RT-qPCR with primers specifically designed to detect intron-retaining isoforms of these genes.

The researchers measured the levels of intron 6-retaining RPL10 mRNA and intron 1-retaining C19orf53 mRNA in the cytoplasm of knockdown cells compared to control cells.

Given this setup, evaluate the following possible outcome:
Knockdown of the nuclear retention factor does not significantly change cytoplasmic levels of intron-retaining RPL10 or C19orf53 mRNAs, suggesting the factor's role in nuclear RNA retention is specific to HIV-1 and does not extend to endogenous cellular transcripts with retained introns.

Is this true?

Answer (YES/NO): NO